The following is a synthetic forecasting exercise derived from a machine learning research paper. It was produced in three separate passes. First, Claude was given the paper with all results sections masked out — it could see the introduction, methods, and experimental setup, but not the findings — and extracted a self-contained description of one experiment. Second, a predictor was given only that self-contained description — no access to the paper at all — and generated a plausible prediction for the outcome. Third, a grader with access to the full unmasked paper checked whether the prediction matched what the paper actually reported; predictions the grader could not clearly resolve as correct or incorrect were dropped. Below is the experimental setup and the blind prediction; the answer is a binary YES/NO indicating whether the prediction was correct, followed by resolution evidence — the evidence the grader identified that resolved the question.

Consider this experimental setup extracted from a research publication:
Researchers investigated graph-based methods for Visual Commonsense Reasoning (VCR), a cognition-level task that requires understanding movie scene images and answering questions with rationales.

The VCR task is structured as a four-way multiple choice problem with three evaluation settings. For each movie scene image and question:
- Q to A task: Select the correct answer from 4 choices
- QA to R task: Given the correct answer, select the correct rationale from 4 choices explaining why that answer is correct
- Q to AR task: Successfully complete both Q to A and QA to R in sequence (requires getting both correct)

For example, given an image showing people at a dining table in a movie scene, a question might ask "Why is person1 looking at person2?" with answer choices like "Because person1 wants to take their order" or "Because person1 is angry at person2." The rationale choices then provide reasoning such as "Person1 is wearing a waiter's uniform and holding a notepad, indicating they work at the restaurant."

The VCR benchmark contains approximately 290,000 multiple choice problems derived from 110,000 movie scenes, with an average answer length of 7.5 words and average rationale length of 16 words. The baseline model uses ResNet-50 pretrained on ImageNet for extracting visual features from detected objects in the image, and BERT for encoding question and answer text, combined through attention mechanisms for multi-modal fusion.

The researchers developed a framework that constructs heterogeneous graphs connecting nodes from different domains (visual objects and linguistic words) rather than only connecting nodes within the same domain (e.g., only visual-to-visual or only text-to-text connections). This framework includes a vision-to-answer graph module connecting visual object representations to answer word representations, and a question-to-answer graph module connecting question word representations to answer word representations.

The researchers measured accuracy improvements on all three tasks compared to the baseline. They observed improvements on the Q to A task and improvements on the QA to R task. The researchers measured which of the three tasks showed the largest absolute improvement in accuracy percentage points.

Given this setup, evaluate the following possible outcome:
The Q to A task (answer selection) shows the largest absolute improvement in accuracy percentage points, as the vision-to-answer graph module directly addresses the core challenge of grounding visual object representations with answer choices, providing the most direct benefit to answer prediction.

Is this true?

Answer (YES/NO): NO